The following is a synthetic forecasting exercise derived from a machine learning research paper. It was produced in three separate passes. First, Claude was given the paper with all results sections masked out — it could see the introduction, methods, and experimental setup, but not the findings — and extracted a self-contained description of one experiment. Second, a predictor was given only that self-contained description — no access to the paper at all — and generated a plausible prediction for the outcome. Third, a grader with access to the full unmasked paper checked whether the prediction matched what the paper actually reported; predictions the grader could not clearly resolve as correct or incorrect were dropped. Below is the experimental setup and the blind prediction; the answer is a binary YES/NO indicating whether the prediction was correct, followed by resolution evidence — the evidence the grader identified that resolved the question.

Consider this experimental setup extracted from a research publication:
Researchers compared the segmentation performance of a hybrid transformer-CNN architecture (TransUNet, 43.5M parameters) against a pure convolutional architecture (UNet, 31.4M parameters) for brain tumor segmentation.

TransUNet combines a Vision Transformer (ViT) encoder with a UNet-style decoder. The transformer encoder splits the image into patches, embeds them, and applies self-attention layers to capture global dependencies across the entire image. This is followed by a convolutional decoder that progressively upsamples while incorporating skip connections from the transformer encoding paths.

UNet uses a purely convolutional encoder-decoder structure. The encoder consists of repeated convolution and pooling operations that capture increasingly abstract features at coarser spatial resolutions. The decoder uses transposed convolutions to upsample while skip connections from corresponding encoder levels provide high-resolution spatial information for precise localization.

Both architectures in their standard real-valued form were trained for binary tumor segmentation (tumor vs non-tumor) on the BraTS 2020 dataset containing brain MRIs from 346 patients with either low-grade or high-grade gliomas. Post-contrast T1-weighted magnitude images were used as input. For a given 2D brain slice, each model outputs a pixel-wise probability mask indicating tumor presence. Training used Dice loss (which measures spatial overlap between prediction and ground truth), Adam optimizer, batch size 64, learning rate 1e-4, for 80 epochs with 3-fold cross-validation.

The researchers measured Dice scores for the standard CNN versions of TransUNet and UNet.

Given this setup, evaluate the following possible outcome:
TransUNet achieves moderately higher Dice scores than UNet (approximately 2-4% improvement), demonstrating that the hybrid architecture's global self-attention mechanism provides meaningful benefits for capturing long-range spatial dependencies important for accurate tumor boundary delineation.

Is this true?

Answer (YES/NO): NO